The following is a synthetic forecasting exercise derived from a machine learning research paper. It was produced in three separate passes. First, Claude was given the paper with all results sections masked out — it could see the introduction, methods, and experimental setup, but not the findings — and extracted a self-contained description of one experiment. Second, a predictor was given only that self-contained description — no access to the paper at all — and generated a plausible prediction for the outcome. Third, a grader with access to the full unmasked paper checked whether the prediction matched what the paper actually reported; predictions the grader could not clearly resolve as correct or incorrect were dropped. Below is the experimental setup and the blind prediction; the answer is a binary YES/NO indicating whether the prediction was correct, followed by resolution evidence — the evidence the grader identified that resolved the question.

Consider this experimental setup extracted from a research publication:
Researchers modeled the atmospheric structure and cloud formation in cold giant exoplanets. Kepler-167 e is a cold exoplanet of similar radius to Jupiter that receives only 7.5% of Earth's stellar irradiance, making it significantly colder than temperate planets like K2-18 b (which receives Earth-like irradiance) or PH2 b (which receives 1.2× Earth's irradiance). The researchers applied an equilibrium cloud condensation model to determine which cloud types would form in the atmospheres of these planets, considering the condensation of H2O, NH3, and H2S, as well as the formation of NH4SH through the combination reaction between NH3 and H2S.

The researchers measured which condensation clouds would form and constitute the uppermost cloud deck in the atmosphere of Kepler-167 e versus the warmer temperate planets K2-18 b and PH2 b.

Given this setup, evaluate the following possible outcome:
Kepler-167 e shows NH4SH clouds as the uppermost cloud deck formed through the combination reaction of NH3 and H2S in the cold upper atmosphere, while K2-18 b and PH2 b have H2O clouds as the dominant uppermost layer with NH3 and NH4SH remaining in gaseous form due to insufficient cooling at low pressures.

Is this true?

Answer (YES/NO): NO